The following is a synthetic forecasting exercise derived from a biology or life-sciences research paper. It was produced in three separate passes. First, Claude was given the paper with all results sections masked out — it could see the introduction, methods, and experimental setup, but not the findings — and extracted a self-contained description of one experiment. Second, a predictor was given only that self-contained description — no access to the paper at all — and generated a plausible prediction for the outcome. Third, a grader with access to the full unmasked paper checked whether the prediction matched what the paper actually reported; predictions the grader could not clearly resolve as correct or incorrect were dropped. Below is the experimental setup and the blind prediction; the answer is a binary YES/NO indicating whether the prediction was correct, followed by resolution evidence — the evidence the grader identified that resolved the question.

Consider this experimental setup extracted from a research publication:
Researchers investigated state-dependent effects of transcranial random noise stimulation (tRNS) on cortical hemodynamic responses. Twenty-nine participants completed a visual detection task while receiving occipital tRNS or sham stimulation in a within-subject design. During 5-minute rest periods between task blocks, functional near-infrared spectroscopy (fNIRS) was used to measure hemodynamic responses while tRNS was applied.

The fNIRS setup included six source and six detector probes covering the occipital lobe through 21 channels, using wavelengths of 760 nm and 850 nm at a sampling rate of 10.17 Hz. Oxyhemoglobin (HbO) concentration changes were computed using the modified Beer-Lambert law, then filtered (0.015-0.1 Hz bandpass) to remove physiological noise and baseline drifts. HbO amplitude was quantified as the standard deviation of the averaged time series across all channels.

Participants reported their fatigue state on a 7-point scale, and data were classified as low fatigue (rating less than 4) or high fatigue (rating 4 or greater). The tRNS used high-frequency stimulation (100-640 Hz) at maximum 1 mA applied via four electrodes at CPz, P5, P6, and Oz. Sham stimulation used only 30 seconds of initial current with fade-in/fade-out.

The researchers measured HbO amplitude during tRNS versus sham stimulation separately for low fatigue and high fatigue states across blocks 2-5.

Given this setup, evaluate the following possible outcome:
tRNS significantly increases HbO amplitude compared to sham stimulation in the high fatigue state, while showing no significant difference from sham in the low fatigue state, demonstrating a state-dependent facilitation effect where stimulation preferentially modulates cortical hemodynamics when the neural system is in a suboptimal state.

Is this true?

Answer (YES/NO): NO